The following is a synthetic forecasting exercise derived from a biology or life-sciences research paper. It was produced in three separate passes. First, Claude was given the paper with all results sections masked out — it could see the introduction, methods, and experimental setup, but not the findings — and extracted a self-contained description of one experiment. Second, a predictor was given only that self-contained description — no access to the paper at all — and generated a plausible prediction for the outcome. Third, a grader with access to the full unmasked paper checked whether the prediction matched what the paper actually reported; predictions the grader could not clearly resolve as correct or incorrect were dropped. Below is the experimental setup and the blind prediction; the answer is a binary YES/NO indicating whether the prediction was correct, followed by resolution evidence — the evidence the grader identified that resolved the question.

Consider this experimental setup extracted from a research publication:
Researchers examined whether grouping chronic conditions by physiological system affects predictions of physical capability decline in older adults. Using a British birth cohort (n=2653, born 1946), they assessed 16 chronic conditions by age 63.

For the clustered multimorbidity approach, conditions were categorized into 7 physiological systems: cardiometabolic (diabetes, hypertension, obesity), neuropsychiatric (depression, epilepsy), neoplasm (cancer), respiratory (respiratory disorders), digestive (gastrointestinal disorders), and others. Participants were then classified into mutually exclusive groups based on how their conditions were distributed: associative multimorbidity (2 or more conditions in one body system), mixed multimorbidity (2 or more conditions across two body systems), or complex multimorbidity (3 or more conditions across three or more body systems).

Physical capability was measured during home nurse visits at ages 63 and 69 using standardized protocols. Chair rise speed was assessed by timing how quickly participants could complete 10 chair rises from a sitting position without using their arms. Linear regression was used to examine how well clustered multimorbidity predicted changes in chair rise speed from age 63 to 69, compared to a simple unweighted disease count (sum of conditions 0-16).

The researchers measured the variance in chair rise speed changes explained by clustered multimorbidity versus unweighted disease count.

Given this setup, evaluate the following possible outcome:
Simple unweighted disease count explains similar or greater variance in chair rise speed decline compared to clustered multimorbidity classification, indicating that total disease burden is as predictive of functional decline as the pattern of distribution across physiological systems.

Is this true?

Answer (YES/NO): YES